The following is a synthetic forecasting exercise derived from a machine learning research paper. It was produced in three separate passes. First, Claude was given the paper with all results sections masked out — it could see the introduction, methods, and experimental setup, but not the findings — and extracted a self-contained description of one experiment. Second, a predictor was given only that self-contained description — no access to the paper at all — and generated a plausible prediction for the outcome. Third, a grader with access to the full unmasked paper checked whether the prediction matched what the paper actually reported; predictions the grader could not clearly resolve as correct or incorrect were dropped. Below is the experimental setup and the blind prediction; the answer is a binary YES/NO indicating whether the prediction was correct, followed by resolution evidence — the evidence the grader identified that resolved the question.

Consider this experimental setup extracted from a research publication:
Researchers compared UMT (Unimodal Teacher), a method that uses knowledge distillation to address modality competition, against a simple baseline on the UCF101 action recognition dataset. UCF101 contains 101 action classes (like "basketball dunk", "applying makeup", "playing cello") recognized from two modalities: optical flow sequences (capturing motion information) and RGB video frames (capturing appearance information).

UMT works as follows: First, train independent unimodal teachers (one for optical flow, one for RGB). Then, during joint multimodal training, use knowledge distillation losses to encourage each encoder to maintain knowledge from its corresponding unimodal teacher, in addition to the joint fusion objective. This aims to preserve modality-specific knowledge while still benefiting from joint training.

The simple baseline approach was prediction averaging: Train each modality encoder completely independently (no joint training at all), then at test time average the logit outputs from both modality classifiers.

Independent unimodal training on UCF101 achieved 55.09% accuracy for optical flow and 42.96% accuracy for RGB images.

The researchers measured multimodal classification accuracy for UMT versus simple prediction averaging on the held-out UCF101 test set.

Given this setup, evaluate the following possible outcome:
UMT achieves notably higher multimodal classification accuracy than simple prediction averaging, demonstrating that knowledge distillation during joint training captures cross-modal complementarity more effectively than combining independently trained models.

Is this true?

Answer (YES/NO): NO